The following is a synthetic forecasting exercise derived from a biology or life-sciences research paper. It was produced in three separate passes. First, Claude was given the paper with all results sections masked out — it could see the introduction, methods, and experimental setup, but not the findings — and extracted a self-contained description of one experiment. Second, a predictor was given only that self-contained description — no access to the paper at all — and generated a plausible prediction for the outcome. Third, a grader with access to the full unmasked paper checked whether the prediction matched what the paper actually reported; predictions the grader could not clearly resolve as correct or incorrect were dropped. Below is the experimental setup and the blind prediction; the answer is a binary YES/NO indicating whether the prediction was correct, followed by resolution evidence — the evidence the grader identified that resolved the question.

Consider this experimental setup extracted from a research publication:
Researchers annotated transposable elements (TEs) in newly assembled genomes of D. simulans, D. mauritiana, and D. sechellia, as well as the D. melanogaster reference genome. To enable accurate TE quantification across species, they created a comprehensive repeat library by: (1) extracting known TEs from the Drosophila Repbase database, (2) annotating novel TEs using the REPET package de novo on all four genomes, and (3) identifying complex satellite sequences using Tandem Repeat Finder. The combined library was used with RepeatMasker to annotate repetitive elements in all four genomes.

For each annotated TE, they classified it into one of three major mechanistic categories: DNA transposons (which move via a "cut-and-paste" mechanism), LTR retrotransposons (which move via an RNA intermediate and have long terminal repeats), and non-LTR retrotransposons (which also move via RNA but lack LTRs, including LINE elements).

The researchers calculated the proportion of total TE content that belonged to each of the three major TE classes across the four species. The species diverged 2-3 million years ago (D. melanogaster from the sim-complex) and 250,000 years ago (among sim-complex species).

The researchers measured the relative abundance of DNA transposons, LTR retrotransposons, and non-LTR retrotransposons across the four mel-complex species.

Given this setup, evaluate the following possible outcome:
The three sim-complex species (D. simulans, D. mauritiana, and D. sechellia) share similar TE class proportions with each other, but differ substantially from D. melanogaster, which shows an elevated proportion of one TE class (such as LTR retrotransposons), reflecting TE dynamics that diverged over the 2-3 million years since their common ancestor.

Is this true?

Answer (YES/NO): YES